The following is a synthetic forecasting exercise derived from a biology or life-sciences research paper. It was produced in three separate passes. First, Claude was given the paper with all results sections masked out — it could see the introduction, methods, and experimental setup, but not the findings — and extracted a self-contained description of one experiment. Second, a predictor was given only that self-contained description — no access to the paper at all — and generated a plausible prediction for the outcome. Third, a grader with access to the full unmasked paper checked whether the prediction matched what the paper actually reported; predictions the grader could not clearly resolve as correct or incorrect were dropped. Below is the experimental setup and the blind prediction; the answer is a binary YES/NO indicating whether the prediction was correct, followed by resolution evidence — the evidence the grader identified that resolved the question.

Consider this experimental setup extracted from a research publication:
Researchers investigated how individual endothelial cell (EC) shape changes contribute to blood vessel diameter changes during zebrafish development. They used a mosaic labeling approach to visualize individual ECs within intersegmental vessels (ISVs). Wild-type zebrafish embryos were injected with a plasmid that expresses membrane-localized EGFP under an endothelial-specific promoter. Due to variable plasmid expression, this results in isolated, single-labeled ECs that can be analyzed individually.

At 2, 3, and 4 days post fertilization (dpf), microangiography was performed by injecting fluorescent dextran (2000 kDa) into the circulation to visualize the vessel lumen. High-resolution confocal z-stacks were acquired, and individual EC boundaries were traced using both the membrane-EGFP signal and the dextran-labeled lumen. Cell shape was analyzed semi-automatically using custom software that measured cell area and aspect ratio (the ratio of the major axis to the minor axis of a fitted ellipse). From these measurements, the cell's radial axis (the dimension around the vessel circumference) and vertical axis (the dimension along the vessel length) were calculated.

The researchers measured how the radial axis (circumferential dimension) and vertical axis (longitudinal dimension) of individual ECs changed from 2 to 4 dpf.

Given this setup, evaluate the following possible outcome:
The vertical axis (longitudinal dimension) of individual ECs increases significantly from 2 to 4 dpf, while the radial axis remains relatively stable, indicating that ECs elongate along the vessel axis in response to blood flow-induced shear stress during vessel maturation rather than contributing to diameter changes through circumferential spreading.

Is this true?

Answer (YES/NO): NO